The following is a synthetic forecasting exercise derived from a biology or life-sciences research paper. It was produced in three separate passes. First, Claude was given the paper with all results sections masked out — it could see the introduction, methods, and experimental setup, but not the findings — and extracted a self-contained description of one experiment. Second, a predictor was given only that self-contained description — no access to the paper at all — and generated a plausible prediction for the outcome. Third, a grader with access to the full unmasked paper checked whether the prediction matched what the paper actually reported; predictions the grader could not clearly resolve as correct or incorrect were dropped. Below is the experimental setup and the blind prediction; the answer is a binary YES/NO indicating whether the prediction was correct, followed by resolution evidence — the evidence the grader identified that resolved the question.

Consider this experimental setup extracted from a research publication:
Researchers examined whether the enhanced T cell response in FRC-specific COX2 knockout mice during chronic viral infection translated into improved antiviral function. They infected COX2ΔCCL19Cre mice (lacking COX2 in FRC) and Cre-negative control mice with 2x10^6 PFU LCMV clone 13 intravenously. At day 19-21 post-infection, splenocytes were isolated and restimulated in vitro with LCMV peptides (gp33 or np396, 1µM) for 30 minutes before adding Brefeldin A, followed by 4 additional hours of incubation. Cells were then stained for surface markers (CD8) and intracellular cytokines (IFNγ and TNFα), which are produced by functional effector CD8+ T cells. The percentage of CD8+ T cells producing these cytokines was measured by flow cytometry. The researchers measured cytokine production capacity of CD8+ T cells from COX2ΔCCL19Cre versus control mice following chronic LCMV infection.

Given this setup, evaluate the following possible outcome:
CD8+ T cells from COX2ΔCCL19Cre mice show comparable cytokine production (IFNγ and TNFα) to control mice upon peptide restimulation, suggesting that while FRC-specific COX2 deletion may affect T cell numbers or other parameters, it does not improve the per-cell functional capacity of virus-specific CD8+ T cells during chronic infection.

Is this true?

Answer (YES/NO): NO